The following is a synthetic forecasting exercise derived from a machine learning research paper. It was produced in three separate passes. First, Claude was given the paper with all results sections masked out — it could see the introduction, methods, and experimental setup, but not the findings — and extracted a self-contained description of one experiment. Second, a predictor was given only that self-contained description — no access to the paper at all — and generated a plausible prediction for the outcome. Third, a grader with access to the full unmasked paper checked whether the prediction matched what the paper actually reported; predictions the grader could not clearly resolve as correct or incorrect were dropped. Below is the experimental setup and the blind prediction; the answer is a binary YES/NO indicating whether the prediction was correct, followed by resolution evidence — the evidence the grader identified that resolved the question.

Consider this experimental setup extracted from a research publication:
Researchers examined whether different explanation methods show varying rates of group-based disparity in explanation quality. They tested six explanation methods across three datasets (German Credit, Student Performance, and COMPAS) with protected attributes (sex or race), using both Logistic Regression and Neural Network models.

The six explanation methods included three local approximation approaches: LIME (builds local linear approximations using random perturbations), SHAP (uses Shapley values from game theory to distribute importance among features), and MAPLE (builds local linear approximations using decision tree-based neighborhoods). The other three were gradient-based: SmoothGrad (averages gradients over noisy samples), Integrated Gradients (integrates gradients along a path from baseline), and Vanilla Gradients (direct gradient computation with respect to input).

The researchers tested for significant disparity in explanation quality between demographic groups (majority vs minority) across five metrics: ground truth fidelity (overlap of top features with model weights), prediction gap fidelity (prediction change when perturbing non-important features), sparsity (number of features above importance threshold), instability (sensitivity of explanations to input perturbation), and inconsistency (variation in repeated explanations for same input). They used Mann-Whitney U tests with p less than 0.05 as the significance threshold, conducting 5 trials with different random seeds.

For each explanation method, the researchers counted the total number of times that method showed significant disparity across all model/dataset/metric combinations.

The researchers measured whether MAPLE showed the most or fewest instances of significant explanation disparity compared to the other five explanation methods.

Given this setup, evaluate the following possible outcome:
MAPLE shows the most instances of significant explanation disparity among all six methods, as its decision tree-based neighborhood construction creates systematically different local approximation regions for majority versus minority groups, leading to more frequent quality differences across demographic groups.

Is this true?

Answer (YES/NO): NO